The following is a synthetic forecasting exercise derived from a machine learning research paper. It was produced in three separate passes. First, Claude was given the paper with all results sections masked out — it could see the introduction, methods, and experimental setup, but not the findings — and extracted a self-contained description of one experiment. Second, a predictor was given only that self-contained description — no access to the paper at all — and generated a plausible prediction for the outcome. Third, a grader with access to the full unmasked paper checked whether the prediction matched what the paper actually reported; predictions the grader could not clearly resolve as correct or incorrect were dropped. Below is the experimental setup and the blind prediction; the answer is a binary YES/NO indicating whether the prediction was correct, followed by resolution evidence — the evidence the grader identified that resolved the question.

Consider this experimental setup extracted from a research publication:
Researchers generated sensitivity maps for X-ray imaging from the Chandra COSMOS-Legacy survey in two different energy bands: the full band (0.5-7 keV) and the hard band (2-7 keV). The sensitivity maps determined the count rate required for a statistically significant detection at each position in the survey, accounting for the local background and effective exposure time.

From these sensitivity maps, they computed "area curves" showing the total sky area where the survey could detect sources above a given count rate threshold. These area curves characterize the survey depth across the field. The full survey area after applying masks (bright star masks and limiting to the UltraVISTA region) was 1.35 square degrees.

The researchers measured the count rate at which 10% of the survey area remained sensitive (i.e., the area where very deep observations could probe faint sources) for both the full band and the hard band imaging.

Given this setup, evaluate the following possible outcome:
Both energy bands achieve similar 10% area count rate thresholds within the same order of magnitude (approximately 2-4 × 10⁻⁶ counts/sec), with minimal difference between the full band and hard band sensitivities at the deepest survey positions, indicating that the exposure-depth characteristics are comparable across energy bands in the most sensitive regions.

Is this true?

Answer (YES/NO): NO